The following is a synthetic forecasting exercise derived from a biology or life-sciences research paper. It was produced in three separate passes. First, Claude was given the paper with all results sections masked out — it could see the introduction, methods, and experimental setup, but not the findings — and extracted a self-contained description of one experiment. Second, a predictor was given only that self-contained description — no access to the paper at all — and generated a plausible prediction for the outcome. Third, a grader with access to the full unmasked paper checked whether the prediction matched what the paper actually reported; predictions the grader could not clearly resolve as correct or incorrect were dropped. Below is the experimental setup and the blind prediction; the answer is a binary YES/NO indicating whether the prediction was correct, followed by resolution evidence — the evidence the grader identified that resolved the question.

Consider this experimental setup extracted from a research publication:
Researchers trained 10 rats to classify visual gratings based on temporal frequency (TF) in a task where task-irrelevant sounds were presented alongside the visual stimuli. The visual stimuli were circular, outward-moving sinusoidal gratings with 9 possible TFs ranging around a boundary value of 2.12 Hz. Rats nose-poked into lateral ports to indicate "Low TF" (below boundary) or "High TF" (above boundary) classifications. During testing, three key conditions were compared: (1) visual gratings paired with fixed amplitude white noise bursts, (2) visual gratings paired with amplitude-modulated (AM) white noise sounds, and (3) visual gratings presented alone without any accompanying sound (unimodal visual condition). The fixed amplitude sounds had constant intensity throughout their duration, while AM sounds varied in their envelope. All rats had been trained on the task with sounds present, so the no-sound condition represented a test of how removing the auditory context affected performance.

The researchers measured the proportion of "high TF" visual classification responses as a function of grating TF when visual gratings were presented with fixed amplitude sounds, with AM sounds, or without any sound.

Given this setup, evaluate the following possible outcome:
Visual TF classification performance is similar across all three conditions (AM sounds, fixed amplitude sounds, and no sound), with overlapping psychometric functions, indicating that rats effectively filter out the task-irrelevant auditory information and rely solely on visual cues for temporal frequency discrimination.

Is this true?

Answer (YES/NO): NO